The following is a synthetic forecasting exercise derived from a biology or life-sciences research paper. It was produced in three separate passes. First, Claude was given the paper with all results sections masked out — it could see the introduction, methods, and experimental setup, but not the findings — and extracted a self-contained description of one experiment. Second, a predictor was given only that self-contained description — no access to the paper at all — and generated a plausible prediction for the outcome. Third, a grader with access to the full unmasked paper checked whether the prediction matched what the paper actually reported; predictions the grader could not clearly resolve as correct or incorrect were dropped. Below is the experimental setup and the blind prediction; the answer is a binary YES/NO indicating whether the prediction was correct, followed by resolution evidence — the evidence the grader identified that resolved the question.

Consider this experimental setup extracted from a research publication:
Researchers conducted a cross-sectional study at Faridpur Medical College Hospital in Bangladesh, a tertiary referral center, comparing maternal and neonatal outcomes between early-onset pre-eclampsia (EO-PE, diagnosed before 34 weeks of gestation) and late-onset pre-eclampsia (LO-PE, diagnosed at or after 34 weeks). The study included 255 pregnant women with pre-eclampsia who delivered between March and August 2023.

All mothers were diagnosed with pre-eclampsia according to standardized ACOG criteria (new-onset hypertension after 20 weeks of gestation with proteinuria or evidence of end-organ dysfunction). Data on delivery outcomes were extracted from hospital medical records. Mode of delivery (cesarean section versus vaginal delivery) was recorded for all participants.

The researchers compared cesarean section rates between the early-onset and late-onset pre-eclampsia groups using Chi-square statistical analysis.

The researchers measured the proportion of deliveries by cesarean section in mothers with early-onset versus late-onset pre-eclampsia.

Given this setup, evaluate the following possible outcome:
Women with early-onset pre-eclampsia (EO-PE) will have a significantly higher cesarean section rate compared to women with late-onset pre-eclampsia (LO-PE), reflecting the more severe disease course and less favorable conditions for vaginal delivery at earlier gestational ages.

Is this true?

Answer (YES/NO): NO